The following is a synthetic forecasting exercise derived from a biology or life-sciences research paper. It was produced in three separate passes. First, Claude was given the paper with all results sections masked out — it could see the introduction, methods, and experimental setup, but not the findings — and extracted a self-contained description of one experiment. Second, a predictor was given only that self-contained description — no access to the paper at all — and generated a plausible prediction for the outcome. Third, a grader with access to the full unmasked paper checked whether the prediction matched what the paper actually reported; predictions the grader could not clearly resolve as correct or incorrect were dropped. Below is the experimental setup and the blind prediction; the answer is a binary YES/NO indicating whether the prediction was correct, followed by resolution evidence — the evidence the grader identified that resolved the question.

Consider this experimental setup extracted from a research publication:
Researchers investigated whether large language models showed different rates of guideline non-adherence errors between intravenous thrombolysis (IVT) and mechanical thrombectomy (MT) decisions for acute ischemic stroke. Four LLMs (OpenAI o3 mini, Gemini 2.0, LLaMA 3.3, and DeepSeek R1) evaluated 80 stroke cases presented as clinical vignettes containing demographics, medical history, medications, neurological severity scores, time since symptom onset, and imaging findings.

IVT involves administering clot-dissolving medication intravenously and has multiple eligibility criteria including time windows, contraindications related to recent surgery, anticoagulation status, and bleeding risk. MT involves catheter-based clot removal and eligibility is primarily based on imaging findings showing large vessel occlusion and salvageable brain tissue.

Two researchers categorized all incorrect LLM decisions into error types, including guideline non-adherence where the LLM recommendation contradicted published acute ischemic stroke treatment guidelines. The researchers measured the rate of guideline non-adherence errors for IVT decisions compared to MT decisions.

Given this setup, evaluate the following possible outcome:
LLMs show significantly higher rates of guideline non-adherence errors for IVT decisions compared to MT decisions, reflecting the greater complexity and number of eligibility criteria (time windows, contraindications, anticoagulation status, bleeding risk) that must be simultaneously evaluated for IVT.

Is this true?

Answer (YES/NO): YES